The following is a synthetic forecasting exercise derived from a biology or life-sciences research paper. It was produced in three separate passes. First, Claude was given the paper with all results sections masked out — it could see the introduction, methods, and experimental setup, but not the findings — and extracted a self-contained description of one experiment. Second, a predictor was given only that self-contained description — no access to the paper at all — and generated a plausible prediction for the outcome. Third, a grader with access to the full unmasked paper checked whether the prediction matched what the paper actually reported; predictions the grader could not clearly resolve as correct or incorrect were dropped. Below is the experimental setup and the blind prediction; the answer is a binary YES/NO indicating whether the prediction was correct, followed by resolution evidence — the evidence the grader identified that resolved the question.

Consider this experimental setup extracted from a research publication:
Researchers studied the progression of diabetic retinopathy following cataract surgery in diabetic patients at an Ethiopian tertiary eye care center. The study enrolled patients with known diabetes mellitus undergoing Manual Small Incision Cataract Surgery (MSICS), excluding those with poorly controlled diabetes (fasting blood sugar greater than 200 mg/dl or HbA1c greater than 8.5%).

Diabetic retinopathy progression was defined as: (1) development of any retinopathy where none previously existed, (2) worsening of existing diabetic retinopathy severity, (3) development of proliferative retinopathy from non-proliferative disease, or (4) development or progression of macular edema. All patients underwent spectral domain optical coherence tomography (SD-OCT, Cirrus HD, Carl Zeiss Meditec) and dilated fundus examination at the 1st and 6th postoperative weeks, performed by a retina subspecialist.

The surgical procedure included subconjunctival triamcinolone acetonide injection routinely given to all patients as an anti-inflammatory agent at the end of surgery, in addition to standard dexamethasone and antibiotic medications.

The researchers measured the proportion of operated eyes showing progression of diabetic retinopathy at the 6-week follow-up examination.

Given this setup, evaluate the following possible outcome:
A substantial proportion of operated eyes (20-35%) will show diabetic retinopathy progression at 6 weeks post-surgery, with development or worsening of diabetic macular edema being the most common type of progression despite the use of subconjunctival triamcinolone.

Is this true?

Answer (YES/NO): NO